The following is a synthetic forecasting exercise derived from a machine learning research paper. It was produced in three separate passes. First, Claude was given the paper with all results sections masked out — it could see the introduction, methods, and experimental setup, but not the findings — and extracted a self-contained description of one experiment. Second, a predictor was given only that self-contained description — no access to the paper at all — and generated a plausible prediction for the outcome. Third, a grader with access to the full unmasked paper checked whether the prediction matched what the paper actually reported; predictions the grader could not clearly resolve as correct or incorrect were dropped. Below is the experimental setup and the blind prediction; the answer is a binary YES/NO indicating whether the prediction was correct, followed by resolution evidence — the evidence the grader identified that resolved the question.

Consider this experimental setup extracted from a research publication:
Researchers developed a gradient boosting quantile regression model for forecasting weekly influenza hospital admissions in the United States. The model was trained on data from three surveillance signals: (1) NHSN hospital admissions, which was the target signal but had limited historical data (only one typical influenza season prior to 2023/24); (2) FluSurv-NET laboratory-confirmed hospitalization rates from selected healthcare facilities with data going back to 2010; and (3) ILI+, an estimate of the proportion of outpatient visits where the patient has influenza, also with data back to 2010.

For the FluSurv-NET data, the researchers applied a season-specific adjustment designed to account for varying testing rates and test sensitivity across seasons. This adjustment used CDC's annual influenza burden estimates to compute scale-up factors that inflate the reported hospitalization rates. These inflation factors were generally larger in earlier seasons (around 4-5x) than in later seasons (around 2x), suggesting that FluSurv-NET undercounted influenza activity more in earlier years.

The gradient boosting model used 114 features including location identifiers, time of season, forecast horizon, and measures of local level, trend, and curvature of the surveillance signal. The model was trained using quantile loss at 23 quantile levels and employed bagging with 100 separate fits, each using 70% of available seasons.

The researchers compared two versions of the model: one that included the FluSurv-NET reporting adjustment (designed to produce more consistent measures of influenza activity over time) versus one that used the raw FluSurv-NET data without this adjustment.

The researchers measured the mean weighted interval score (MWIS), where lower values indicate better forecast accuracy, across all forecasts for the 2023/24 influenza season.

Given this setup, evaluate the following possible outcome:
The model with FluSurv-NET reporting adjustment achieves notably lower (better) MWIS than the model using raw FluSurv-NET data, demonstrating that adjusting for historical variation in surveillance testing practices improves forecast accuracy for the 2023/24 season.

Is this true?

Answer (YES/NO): NO